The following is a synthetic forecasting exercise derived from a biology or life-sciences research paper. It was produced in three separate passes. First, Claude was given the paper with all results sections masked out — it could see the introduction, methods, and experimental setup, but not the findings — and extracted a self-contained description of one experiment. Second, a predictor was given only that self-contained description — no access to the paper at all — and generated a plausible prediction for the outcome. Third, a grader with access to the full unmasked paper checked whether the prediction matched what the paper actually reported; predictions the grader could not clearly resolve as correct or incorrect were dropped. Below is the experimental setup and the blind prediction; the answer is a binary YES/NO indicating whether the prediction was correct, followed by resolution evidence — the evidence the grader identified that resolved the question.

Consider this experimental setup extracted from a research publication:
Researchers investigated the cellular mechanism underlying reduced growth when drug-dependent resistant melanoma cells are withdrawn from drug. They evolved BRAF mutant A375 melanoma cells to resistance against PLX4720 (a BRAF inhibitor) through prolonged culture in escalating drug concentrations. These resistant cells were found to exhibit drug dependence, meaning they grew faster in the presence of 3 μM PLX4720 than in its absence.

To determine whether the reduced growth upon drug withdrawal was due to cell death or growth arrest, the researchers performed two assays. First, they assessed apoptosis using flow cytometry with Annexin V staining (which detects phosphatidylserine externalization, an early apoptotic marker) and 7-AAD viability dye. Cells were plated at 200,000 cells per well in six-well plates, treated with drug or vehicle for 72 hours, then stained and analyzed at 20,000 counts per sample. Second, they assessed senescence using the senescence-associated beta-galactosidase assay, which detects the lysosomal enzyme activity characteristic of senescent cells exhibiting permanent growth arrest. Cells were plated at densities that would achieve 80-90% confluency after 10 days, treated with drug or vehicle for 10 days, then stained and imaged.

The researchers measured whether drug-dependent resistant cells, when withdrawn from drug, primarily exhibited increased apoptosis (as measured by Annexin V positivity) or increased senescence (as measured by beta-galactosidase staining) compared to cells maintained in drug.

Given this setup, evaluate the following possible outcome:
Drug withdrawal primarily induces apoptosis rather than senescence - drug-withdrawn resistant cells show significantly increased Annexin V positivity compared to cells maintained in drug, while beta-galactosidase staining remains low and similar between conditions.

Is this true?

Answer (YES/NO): NO